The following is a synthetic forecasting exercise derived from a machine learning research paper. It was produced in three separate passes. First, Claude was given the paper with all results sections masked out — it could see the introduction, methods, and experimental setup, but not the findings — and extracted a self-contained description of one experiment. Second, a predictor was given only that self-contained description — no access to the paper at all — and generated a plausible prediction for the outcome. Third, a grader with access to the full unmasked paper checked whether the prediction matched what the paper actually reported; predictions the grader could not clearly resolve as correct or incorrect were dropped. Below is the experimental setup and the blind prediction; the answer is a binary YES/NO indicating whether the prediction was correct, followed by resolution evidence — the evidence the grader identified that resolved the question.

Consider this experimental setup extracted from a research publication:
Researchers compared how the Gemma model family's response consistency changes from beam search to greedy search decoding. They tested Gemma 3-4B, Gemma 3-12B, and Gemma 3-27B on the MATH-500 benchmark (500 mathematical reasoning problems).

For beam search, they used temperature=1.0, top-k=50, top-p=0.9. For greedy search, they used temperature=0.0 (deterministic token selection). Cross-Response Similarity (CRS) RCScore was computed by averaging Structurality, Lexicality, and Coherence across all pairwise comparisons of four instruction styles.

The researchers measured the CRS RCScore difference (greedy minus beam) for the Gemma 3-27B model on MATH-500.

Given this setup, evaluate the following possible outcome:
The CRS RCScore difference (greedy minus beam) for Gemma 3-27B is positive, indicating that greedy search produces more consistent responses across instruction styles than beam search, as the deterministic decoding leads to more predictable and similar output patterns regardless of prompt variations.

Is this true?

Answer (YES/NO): YES